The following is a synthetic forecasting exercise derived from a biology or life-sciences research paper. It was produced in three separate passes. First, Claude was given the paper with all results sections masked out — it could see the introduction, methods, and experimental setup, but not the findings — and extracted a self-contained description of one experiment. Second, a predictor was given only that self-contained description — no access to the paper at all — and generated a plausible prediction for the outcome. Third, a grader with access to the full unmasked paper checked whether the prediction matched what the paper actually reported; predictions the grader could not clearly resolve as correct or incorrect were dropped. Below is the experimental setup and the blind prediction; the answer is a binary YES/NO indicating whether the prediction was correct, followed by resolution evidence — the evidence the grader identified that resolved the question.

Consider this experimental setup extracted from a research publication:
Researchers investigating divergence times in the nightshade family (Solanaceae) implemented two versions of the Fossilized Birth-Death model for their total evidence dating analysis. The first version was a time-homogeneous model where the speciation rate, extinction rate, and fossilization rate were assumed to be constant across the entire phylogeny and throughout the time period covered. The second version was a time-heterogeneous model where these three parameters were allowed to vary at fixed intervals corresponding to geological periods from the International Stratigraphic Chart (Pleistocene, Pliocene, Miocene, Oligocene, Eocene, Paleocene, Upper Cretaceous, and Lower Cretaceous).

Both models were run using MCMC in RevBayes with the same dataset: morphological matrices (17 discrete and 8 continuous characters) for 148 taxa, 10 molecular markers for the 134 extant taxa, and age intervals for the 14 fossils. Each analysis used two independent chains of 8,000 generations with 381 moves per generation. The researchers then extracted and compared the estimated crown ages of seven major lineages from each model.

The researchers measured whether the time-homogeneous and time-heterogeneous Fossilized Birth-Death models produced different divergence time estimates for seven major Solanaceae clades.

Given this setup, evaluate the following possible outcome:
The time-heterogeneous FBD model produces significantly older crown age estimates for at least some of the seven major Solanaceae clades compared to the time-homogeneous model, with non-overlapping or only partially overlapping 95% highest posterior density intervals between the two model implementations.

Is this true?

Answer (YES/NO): NO